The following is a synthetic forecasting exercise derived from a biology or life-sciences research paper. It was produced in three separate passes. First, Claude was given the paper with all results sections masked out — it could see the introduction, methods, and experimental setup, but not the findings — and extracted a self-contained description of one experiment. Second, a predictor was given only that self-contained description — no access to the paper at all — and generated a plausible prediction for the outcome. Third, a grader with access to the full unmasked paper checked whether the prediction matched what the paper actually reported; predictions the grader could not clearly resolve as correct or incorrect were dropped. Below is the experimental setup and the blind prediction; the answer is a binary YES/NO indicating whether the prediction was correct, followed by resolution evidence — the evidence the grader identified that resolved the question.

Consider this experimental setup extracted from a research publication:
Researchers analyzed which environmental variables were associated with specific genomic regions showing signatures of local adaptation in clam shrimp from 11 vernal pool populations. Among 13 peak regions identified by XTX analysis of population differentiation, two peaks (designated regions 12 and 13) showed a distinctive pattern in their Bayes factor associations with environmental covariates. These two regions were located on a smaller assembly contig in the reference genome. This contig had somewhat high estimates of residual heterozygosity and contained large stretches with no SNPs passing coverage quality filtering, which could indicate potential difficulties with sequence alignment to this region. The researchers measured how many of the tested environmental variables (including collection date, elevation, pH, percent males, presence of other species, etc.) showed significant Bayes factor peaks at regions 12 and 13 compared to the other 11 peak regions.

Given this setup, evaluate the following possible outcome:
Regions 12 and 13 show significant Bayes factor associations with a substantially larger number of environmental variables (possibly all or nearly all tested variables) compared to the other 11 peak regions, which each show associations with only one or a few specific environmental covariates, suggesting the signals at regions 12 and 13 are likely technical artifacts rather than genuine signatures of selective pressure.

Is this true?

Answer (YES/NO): YES